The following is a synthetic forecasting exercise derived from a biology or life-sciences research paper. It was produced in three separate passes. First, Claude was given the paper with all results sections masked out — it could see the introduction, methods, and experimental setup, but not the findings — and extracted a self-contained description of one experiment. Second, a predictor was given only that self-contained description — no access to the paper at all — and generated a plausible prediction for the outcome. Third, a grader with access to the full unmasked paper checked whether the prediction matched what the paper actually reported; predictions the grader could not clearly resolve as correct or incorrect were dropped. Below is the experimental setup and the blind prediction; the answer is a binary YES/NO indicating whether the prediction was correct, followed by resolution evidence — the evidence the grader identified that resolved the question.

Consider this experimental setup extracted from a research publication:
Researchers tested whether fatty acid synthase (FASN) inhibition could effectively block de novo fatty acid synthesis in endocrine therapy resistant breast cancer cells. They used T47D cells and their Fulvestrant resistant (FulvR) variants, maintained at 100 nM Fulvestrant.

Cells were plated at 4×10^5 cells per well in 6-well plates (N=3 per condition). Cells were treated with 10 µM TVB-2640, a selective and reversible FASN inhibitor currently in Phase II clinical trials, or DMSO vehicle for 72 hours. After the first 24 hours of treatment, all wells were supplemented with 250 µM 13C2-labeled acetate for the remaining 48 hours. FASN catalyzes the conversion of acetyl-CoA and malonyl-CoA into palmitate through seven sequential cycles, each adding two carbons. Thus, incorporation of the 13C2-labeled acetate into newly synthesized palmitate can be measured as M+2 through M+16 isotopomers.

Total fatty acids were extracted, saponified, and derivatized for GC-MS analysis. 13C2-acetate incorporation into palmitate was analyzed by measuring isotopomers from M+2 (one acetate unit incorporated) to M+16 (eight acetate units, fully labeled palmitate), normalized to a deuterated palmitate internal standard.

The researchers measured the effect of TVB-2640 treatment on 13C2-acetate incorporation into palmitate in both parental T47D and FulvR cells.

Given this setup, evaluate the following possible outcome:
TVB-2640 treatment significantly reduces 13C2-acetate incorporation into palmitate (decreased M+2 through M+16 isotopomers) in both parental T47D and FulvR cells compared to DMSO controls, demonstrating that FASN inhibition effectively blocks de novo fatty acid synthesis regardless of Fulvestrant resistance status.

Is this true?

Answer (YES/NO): YES